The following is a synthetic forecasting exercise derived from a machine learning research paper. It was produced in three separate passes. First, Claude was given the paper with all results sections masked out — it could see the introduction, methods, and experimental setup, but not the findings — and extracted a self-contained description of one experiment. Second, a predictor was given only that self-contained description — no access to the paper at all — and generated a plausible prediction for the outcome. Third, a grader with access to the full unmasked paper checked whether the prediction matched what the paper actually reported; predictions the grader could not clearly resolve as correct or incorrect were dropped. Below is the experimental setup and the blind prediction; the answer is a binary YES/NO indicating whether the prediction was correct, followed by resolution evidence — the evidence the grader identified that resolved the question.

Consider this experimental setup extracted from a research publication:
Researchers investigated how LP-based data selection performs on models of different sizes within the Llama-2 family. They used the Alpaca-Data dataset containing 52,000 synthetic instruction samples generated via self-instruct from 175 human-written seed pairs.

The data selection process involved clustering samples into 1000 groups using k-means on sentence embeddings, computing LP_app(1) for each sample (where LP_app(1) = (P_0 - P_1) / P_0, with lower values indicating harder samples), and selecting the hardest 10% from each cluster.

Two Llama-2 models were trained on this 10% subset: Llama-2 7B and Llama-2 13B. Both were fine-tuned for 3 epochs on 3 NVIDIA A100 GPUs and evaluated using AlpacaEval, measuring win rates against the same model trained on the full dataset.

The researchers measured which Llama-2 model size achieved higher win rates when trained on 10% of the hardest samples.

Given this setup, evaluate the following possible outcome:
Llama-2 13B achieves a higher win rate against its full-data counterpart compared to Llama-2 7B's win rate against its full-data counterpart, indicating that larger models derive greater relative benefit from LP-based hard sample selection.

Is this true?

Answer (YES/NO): NO